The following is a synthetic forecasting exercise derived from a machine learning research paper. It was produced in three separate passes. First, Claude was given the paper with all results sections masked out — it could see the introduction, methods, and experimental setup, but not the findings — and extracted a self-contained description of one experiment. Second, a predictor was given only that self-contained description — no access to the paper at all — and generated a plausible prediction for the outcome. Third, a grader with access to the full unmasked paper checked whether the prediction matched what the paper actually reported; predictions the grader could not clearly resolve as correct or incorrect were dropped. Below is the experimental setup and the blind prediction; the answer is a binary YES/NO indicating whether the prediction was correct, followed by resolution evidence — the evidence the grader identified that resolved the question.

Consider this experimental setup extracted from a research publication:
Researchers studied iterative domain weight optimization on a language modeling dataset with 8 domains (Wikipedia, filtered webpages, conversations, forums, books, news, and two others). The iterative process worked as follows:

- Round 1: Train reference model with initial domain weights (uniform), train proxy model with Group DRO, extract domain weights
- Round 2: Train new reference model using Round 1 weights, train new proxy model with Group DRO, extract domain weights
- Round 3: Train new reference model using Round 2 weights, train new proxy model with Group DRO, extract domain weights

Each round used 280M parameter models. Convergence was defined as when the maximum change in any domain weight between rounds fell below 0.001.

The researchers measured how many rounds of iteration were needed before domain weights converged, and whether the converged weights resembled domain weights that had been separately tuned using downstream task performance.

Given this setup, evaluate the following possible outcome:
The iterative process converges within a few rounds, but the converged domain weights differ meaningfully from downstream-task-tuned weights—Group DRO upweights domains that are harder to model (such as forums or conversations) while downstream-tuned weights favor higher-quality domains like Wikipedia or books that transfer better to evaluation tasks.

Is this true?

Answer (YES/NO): NO